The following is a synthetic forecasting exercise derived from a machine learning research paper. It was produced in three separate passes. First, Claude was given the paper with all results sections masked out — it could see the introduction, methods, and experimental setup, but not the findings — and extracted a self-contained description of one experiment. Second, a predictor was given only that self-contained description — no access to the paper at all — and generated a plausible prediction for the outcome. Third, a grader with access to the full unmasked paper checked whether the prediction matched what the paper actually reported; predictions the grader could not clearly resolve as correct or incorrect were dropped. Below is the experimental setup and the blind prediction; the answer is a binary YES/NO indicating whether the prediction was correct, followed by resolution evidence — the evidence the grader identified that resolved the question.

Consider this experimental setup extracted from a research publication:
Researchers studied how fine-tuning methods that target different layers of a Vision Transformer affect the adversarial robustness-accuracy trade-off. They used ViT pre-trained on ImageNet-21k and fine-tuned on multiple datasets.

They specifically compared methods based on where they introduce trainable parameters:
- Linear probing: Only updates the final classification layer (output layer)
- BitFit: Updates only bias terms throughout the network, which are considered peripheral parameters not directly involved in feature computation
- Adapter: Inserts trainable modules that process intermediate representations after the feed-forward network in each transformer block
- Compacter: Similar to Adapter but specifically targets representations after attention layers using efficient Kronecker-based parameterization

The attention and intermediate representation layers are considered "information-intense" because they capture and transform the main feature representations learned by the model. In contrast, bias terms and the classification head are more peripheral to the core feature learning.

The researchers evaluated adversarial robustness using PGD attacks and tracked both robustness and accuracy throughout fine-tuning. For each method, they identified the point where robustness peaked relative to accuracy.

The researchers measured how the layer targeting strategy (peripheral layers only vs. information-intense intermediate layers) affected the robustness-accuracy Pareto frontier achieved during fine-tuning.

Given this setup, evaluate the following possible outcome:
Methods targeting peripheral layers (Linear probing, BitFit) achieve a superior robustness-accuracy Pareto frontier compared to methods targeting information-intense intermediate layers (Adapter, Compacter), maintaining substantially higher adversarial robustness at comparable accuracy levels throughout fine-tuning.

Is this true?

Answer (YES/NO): NO